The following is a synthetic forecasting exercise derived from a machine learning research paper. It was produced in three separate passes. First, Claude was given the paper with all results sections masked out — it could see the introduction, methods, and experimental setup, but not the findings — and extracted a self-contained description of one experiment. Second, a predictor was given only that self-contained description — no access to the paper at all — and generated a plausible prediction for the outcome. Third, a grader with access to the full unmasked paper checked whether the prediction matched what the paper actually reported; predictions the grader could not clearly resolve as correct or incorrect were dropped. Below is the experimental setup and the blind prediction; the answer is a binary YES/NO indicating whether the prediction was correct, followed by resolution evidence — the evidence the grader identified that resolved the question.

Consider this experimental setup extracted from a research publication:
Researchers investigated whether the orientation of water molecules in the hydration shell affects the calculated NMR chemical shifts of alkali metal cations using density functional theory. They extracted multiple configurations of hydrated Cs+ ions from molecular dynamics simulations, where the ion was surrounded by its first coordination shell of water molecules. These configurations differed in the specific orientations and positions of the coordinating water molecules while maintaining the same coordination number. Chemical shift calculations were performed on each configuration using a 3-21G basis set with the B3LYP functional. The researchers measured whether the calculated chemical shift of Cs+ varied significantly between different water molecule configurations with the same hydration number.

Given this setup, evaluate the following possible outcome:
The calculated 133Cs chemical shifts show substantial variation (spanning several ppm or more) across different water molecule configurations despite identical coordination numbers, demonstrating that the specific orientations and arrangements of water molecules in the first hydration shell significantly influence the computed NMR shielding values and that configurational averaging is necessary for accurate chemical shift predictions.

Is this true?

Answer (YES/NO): YES